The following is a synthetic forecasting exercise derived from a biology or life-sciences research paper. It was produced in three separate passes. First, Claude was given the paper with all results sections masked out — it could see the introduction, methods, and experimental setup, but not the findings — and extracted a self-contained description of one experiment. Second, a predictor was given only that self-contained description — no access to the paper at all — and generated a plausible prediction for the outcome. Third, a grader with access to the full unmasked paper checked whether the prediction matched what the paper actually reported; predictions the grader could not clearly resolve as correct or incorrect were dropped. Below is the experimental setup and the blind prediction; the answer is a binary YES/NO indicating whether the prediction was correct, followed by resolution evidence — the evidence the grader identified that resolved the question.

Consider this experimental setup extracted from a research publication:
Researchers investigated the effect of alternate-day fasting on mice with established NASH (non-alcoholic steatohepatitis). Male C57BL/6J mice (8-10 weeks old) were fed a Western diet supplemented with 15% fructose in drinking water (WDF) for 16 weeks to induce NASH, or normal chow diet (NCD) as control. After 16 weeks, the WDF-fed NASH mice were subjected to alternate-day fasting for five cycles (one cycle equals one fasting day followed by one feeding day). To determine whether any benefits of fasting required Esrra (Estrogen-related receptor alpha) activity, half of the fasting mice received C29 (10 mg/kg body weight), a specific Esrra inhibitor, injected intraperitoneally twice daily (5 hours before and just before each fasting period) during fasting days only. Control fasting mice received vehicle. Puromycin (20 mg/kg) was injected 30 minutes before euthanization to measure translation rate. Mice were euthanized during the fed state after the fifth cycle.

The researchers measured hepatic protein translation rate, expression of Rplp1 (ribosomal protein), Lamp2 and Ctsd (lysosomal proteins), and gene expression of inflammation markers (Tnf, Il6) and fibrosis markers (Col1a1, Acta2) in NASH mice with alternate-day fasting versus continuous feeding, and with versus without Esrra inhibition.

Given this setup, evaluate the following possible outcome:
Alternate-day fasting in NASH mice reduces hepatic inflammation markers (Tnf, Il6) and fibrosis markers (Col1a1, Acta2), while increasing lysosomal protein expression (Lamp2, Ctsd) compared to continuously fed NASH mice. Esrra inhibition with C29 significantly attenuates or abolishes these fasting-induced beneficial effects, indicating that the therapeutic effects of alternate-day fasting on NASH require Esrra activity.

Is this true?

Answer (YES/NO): YES